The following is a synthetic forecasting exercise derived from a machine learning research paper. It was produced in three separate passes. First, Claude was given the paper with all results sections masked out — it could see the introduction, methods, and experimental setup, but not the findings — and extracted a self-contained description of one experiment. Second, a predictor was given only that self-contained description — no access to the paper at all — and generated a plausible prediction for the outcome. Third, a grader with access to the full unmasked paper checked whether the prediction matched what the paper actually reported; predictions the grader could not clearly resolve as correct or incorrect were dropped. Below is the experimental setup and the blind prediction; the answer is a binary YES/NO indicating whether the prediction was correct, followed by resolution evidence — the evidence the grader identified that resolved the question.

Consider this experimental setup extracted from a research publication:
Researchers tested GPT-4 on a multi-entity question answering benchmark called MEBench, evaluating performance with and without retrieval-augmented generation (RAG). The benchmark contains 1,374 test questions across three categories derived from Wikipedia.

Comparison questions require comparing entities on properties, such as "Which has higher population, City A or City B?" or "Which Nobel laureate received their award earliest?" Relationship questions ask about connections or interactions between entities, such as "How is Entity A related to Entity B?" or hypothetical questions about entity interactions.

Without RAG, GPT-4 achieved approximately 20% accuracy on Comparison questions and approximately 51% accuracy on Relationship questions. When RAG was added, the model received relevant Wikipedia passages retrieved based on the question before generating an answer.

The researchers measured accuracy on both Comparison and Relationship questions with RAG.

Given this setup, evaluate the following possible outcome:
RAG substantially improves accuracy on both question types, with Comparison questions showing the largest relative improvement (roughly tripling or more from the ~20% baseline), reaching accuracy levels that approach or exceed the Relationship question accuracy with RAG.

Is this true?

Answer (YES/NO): YES